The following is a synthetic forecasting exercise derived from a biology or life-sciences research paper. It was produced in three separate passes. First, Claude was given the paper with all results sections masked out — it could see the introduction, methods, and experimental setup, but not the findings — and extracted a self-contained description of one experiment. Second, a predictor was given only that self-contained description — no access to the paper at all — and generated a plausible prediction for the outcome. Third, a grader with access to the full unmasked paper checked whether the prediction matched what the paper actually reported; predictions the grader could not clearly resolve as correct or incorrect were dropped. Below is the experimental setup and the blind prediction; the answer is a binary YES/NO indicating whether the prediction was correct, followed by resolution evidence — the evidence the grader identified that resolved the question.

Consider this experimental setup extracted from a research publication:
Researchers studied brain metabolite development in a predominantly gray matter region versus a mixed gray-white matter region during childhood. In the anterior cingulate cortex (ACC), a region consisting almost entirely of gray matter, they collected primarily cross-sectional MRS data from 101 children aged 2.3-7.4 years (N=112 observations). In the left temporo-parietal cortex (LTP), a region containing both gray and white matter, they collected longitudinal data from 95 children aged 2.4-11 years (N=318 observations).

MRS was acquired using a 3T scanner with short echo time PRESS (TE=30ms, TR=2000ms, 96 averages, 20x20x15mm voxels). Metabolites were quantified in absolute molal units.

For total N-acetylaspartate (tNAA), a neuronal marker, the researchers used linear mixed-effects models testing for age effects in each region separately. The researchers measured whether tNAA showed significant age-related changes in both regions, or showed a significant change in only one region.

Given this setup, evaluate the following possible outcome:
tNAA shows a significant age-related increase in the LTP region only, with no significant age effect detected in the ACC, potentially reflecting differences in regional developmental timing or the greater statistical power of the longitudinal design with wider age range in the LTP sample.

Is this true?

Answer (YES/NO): NO